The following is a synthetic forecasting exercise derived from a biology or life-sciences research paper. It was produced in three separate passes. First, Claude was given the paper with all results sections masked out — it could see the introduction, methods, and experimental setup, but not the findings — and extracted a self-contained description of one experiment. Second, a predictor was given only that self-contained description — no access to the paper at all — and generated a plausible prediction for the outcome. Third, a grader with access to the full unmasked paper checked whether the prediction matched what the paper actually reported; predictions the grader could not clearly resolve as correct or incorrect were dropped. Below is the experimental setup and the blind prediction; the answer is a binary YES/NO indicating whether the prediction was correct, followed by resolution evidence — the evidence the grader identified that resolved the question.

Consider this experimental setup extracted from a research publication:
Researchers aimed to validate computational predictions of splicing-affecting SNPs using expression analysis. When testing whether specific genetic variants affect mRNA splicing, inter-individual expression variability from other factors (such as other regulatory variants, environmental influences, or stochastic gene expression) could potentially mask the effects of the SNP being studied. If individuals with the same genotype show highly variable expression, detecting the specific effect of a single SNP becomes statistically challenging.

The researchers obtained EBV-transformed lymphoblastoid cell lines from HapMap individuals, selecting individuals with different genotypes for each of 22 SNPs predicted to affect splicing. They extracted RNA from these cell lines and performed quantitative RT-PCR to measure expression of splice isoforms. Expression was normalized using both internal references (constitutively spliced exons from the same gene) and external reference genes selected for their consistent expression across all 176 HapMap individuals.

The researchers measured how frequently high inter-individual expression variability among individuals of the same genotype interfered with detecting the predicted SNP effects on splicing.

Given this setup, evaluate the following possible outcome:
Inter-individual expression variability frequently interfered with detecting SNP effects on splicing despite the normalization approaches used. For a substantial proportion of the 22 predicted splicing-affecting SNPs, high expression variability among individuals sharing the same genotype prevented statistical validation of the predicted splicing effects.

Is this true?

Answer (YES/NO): NO